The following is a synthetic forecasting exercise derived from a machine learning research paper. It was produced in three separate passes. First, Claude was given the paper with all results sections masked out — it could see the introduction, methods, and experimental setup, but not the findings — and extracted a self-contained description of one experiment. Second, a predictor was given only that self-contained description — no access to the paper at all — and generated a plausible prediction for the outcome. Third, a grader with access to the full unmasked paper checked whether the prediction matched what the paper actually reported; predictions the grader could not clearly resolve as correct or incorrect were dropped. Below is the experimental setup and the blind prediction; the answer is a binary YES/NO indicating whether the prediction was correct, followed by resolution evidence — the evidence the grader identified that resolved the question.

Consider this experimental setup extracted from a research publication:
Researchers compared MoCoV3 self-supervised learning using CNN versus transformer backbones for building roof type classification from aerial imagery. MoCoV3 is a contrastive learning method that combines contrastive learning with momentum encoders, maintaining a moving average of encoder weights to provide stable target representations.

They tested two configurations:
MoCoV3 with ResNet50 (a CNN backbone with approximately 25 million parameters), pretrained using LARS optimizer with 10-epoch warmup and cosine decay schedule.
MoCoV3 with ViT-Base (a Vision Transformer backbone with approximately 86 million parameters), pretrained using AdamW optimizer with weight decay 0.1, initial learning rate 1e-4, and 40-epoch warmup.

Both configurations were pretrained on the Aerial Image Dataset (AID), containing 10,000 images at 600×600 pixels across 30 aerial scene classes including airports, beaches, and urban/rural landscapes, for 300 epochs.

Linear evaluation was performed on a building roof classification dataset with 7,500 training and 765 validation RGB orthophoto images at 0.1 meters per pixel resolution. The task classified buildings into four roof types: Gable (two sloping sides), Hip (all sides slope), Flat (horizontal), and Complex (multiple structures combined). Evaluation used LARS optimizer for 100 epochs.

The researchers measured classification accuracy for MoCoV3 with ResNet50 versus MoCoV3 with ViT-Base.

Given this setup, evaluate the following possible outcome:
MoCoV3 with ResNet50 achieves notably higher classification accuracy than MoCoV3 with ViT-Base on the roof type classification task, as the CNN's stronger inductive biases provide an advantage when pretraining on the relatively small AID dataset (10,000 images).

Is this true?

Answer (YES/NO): YES